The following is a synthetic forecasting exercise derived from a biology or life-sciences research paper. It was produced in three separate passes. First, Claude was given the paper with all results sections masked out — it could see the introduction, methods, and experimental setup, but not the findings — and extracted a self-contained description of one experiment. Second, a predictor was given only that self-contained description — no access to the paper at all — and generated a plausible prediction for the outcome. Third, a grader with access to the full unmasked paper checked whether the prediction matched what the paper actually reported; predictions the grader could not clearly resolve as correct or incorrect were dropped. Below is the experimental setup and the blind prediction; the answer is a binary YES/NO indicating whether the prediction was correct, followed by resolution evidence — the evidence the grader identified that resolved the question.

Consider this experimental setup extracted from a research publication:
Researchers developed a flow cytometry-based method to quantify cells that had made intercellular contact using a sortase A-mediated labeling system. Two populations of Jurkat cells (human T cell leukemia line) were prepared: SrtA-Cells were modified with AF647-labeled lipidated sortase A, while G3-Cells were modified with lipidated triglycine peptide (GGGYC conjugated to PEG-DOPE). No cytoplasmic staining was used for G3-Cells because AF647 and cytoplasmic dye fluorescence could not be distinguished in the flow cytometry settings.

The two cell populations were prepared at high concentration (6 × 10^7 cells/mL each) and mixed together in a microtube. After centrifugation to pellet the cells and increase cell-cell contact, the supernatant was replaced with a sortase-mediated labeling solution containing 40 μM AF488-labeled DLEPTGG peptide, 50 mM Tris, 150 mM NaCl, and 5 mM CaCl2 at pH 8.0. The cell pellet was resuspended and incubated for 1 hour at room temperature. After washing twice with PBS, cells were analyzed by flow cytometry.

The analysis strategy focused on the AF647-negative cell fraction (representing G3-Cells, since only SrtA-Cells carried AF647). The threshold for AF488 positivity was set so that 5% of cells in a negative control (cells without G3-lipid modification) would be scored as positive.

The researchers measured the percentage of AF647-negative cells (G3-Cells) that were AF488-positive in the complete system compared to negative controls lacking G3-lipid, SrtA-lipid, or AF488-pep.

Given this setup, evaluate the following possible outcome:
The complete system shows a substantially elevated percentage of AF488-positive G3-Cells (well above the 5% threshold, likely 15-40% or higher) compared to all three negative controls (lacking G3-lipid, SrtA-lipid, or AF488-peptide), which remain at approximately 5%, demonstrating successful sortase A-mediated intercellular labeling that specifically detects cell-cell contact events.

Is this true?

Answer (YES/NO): NO